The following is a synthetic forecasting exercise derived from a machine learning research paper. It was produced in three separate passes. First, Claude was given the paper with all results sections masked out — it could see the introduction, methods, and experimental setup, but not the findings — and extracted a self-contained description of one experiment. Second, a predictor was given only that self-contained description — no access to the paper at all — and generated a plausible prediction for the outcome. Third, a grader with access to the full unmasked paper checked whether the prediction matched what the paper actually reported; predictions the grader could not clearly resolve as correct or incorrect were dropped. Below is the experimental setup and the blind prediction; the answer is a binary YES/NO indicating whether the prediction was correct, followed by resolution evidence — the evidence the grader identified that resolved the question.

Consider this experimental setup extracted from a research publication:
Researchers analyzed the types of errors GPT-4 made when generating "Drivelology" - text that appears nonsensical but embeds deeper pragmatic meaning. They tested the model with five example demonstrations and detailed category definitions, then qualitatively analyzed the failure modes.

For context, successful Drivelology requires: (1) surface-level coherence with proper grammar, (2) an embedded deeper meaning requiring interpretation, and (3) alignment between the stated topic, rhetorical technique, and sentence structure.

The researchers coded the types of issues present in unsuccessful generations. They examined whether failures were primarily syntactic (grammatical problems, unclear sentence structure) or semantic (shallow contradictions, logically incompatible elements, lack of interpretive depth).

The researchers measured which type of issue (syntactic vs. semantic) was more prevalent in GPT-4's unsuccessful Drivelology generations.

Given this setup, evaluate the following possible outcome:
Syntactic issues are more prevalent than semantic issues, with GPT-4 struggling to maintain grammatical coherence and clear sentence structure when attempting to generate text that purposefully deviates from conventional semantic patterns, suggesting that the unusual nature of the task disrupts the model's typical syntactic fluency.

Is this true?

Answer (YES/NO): NO